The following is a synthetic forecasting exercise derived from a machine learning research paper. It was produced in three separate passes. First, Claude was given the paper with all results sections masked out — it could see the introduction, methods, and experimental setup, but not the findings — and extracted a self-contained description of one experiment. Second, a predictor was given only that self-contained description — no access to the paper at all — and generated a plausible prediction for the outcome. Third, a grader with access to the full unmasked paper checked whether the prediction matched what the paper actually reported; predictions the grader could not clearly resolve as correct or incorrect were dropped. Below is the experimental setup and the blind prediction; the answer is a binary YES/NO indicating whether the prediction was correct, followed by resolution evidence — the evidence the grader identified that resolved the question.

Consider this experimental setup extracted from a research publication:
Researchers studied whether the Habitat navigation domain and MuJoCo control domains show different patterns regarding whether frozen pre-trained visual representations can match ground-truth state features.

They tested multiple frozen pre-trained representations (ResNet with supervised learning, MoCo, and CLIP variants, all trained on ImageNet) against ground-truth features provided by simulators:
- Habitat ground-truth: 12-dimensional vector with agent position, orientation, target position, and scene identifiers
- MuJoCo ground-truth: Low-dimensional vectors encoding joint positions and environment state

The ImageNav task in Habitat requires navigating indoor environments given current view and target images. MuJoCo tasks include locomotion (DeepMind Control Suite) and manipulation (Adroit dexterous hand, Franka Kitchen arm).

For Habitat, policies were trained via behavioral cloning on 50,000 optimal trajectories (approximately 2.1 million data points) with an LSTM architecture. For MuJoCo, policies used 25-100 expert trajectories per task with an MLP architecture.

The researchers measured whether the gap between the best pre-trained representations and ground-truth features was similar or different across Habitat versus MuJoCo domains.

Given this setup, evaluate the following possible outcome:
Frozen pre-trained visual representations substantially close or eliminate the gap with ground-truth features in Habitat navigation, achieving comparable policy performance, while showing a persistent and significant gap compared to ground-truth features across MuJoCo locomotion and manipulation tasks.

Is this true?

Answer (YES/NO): YES